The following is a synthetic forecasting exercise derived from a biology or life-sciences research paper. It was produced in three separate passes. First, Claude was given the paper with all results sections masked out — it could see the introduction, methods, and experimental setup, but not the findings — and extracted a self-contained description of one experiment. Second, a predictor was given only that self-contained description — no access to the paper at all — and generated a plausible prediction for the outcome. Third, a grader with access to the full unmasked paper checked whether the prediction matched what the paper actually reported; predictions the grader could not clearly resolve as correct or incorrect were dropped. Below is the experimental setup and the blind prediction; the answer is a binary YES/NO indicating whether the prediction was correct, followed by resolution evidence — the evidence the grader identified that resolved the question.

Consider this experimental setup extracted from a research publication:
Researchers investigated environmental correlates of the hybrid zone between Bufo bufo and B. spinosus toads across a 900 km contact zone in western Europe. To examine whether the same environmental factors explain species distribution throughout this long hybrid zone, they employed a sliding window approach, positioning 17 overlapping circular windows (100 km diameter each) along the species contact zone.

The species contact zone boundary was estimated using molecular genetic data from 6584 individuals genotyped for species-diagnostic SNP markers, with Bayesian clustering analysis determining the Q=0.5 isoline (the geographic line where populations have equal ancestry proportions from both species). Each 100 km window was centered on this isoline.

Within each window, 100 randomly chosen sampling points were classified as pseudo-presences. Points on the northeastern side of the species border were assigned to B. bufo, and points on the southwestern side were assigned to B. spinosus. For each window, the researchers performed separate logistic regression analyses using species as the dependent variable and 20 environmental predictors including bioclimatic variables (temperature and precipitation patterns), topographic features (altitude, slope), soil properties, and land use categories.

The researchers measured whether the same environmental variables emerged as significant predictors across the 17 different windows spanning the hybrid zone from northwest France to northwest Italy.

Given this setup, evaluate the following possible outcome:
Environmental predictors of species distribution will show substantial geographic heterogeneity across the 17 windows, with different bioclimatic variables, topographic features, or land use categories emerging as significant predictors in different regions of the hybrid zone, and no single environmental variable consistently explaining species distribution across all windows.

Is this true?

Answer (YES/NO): NO